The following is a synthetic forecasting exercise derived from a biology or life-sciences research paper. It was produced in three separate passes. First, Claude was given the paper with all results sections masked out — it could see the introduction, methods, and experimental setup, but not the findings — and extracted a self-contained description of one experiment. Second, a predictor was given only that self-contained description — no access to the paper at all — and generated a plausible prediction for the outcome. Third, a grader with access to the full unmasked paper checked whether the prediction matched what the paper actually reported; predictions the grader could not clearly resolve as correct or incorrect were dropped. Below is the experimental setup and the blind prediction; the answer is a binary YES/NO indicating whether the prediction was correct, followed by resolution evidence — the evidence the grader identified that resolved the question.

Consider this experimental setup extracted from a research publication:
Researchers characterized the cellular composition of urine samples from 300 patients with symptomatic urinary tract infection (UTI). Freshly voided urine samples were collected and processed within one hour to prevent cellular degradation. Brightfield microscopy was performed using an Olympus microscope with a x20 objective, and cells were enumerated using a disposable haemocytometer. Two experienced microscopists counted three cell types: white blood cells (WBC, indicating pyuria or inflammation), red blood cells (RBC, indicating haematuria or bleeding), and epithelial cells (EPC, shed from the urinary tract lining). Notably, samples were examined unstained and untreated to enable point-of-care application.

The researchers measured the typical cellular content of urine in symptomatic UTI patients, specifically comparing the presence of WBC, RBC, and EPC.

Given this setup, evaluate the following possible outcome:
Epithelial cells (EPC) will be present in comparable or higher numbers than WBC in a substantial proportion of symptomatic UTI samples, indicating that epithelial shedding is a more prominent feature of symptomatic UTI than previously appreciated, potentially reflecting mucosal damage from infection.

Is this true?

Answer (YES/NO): YES